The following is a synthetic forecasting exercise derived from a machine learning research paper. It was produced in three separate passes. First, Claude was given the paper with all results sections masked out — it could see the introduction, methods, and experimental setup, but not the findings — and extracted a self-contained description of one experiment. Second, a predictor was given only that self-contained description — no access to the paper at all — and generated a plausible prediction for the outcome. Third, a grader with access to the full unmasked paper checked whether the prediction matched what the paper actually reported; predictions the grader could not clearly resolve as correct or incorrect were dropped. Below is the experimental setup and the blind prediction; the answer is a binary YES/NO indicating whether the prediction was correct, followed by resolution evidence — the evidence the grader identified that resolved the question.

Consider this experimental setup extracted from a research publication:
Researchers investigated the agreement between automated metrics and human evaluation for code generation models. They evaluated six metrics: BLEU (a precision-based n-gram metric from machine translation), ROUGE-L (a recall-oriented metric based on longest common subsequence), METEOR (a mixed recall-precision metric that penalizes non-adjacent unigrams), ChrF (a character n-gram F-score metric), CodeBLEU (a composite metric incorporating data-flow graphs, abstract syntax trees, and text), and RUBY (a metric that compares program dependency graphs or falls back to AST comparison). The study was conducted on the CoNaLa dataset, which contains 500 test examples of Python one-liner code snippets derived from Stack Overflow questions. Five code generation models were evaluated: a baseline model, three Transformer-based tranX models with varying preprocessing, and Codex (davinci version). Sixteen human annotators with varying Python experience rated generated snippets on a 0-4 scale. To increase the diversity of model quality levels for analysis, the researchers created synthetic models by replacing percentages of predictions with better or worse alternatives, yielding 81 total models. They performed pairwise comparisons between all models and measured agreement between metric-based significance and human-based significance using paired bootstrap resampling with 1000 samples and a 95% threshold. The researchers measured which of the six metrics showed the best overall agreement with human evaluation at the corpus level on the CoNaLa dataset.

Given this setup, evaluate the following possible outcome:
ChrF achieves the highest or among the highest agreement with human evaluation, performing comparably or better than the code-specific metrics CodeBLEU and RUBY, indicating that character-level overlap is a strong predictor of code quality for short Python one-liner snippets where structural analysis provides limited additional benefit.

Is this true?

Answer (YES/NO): YES